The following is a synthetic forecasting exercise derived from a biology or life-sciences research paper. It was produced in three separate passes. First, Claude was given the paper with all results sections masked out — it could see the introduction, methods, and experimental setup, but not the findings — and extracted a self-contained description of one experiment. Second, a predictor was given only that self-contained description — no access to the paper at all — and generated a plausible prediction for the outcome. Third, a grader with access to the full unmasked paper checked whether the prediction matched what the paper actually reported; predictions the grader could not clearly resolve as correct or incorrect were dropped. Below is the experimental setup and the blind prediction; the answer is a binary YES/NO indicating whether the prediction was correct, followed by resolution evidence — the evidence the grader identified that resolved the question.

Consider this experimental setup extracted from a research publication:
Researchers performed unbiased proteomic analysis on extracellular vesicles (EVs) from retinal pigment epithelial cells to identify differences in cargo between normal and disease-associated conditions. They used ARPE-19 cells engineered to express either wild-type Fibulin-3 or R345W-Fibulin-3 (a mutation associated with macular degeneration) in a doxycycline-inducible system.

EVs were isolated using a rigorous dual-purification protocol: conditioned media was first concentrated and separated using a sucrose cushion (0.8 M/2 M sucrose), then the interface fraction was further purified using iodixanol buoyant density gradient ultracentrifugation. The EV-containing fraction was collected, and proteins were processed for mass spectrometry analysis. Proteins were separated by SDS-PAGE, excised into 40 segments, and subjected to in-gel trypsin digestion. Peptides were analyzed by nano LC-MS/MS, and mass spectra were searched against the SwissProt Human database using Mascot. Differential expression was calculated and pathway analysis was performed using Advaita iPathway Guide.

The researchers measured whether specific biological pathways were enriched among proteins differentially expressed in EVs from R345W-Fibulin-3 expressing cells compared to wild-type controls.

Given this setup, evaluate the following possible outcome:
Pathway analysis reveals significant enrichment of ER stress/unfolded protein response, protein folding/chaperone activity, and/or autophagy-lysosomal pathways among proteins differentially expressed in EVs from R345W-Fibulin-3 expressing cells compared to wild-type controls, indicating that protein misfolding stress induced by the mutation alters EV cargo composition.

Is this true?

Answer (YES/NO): NO